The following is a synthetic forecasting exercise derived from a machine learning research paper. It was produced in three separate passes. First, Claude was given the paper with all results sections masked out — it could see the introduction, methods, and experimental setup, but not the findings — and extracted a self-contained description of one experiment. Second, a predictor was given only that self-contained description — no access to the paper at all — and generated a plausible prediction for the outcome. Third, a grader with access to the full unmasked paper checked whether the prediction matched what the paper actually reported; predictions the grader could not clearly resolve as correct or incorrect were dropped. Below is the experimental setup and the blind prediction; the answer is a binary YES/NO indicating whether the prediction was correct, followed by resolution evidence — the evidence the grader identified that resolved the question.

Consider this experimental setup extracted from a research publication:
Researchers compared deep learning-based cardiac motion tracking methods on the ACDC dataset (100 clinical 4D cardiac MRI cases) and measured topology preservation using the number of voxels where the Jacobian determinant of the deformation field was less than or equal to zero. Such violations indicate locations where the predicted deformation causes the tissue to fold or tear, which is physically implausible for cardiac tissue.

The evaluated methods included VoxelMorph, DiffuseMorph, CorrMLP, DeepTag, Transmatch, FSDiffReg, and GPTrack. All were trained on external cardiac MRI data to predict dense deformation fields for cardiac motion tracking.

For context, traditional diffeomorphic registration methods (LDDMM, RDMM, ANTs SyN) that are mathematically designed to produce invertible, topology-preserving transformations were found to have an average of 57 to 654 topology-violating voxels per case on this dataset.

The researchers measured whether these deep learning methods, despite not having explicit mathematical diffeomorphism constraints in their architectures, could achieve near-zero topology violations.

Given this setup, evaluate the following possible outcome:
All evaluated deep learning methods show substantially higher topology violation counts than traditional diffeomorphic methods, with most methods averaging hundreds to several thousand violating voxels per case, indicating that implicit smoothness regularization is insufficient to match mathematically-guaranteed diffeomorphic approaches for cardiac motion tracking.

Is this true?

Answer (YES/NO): NO